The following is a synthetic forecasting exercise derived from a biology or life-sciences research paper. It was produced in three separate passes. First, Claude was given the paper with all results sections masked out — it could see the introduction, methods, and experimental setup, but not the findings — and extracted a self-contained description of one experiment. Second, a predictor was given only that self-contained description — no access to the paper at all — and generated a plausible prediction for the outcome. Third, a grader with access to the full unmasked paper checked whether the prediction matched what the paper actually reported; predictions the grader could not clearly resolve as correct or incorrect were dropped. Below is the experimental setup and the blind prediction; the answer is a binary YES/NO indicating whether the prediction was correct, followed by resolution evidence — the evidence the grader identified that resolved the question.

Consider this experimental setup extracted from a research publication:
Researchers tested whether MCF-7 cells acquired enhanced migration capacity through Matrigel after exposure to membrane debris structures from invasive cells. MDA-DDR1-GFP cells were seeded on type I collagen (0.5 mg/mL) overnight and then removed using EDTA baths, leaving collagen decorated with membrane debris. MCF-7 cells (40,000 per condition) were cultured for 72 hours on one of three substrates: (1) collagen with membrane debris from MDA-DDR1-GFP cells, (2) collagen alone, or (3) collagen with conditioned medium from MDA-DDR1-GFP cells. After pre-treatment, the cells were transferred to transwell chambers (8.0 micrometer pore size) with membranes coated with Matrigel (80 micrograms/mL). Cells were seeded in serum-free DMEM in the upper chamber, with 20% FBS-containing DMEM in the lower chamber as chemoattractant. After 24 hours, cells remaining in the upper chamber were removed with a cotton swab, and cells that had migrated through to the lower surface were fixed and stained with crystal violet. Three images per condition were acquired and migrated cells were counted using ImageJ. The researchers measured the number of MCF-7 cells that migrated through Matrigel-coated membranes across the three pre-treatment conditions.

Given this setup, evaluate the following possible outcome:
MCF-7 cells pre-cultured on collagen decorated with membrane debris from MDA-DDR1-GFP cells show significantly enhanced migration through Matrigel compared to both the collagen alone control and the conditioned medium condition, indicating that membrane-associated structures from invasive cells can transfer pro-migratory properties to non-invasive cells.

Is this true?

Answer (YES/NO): YES